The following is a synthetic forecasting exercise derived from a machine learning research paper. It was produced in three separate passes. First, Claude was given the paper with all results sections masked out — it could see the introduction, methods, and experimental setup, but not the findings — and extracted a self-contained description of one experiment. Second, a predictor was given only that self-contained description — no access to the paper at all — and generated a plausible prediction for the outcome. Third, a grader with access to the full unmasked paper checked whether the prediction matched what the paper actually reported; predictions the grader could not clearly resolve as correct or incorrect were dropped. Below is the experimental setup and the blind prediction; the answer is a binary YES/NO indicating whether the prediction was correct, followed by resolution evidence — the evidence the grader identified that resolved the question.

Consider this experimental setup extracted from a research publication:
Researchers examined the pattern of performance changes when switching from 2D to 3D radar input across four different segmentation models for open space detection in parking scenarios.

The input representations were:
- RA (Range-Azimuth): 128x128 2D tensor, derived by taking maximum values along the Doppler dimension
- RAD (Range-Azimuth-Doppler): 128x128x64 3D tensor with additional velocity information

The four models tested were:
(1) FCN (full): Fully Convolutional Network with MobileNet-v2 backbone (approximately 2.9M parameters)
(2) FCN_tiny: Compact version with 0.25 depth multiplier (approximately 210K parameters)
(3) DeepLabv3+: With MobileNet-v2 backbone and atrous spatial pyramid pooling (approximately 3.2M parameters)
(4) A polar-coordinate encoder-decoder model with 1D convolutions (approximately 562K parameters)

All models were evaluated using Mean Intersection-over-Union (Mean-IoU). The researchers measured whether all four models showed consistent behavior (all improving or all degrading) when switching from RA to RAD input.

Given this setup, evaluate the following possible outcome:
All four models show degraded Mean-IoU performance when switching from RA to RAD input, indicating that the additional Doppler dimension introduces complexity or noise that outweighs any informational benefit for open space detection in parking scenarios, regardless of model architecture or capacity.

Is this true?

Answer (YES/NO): NO